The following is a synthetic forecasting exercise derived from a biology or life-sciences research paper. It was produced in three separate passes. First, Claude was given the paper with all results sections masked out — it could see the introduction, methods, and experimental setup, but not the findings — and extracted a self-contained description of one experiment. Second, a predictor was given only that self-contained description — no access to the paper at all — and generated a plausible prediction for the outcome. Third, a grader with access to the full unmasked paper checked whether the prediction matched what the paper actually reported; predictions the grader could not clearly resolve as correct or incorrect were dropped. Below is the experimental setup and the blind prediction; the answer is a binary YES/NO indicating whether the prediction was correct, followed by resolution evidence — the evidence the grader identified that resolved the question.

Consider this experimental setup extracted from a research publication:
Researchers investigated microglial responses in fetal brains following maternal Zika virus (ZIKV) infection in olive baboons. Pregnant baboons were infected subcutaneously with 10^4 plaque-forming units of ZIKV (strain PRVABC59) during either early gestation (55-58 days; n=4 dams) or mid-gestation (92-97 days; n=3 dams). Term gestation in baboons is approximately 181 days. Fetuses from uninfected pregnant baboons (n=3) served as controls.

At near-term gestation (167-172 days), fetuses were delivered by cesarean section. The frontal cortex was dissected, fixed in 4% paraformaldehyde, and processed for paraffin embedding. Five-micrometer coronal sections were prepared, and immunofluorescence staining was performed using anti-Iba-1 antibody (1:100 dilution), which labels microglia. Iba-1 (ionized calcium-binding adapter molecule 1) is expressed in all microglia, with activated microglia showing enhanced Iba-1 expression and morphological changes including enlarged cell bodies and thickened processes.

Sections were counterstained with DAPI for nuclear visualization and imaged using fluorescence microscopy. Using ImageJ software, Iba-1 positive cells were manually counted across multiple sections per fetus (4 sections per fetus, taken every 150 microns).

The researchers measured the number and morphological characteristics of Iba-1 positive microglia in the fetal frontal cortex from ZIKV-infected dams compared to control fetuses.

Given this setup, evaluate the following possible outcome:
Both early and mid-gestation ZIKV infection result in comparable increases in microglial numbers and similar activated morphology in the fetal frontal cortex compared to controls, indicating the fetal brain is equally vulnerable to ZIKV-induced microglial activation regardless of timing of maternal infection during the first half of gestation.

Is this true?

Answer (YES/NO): NO